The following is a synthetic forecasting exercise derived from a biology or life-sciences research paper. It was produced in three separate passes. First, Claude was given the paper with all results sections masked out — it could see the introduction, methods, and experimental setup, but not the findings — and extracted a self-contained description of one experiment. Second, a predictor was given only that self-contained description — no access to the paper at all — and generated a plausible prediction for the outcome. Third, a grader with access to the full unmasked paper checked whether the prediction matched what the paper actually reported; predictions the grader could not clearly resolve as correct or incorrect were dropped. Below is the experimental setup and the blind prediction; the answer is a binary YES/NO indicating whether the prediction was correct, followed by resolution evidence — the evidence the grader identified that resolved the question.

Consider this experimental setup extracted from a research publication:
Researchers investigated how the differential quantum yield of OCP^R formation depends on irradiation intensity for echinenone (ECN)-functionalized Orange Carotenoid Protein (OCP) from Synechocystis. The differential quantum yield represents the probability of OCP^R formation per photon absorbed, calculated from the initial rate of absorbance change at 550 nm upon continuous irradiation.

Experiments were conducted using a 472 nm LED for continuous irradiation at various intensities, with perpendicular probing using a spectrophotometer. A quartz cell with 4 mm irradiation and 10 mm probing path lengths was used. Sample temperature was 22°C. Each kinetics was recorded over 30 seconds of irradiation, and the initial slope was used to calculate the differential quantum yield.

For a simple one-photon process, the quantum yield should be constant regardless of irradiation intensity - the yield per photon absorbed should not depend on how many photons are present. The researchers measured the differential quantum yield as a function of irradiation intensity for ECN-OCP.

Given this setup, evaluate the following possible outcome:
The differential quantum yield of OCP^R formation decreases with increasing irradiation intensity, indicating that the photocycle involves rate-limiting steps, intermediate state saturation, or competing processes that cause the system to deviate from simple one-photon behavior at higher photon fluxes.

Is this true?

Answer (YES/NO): NO